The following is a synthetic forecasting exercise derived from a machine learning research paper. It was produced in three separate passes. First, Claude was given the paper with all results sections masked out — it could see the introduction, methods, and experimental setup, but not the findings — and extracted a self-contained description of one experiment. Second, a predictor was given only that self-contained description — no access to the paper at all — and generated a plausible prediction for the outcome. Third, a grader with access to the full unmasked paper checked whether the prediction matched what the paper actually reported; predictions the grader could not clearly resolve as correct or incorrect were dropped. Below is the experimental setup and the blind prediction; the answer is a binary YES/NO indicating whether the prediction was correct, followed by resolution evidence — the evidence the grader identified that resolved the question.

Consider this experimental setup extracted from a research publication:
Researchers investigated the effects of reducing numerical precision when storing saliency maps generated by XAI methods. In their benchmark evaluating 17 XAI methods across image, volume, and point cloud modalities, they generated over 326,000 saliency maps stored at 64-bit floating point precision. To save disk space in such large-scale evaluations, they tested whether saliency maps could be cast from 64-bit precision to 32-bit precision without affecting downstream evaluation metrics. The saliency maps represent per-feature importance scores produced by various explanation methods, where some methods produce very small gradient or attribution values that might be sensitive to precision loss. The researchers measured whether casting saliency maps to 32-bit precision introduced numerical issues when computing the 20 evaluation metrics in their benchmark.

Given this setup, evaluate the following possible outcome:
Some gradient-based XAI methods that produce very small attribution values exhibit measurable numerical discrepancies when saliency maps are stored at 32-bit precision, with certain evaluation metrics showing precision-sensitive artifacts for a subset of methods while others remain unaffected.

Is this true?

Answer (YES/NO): NO